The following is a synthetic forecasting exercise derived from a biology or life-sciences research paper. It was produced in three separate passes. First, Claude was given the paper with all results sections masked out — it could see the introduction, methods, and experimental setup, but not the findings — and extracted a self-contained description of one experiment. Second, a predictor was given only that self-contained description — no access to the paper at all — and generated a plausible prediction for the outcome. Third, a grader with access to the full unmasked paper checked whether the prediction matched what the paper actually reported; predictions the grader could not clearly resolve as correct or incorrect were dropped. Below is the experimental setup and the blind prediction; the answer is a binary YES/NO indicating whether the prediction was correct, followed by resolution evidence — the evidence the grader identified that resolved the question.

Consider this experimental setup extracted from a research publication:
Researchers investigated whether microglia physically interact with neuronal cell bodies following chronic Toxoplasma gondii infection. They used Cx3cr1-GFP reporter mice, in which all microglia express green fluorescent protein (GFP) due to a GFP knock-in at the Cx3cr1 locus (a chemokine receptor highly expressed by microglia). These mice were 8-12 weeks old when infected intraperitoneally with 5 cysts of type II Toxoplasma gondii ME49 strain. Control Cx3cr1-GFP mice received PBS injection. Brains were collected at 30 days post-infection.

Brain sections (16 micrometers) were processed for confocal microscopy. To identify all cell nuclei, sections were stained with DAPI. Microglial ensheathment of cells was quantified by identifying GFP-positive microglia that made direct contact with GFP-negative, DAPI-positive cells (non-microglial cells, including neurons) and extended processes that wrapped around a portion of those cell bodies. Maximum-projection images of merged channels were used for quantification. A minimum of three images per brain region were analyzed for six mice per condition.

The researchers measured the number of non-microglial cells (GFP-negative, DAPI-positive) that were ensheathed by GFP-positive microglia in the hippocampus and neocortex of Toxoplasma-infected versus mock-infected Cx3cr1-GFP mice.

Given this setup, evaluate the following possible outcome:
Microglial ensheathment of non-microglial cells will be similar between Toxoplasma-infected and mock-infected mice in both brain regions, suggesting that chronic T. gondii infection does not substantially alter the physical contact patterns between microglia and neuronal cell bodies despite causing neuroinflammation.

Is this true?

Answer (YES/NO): NO